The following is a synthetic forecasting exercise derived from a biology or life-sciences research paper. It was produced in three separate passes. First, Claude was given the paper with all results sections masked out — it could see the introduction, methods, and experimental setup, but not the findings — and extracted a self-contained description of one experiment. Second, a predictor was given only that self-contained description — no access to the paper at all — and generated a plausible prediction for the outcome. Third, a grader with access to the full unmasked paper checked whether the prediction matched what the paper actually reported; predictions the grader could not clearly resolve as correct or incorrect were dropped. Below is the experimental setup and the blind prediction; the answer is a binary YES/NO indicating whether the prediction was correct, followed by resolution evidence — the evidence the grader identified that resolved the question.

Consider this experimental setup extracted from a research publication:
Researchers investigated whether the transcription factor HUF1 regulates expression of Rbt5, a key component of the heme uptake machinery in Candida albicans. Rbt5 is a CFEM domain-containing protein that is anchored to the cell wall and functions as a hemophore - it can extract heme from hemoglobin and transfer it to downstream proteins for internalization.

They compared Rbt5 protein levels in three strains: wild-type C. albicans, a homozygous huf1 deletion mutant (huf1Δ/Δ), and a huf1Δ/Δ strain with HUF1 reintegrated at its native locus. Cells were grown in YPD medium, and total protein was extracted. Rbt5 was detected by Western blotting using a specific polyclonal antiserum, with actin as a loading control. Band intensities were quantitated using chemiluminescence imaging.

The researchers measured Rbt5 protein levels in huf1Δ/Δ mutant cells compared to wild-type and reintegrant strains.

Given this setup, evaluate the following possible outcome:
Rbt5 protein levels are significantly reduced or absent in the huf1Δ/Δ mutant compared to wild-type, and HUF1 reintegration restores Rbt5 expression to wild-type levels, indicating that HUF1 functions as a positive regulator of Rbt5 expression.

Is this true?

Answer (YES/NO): YES